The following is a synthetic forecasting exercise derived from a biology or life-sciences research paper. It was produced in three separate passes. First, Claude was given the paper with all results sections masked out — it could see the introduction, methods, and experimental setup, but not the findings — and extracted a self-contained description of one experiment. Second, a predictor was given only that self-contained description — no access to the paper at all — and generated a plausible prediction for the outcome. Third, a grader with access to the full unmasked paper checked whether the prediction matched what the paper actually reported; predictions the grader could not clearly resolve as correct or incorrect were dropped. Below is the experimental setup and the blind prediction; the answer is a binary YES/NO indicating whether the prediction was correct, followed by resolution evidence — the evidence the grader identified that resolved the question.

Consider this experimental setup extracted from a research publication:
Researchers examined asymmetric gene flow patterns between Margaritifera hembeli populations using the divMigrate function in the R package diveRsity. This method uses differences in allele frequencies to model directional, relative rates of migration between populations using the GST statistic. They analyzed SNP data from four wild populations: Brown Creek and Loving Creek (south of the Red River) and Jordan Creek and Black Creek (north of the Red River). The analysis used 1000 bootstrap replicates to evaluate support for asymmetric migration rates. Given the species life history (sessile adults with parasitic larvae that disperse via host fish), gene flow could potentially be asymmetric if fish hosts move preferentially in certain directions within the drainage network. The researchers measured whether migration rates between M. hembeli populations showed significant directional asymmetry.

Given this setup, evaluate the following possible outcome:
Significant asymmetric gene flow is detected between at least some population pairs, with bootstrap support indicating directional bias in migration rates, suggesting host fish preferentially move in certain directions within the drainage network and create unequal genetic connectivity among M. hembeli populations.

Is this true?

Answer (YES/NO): NO